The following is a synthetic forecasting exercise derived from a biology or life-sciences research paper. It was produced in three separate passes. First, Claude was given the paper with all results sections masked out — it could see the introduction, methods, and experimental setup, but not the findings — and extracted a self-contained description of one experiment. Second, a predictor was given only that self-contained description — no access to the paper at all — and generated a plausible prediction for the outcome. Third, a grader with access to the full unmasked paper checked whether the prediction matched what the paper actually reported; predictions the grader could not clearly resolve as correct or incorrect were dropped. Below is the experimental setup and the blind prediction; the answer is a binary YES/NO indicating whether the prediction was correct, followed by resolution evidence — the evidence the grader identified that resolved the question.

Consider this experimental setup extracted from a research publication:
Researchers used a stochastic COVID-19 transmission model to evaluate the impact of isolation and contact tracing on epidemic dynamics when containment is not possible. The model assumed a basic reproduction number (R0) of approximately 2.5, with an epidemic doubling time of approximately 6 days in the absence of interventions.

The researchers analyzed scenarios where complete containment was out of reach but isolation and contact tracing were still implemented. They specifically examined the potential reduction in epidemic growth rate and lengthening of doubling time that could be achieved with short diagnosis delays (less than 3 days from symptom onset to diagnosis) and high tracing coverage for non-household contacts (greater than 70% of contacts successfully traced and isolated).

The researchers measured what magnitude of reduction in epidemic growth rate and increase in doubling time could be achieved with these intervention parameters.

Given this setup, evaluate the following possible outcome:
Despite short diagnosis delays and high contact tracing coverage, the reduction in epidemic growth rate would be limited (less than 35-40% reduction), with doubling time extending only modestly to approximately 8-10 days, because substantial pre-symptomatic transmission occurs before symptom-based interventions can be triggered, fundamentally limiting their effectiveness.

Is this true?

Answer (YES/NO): NO